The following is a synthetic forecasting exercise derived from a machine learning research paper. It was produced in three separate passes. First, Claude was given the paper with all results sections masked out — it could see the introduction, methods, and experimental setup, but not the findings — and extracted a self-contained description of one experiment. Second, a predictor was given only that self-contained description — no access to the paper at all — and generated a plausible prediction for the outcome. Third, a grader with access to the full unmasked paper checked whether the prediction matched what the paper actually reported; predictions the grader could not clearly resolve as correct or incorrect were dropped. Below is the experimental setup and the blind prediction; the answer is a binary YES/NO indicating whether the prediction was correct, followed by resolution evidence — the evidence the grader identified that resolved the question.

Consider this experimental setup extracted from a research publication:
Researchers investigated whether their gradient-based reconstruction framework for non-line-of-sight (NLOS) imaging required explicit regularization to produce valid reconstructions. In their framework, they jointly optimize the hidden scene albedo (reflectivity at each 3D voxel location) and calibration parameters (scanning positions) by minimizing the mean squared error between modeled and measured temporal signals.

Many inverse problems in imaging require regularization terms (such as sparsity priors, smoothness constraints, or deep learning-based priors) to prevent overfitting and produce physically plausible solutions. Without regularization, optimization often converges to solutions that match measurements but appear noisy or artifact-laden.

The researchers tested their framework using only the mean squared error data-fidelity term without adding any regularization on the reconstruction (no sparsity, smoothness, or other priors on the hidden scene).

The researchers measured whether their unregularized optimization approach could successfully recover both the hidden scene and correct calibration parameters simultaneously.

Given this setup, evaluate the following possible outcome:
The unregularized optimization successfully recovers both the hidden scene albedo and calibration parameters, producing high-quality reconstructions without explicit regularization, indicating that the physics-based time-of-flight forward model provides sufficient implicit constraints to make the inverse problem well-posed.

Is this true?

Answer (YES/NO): YES